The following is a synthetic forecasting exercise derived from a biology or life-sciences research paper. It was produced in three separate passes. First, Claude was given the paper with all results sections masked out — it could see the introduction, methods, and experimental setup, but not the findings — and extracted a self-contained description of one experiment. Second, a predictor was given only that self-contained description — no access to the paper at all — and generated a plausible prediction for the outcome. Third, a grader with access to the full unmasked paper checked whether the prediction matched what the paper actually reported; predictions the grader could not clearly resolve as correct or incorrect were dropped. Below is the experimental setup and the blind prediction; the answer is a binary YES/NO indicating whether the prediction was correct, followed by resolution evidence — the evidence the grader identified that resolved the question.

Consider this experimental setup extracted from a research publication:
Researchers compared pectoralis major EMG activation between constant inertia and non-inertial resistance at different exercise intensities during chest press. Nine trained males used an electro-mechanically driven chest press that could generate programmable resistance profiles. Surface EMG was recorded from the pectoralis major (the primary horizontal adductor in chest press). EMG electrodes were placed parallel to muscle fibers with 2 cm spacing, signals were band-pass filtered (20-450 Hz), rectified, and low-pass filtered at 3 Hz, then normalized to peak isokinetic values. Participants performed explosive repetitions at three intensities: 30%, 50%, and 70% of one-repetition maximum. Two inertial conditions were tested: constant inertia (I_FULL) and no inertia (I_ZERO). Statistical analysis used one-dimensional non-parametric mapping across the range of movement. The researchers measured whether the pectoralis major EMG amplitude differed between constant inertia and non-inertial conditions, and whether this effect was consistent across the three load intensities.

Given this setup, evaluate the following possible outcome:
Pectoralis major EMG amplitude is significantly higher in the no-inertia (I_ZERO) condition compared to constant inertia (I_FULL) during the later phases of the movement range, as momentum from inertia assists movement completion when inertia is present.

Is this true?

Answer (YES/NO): NO